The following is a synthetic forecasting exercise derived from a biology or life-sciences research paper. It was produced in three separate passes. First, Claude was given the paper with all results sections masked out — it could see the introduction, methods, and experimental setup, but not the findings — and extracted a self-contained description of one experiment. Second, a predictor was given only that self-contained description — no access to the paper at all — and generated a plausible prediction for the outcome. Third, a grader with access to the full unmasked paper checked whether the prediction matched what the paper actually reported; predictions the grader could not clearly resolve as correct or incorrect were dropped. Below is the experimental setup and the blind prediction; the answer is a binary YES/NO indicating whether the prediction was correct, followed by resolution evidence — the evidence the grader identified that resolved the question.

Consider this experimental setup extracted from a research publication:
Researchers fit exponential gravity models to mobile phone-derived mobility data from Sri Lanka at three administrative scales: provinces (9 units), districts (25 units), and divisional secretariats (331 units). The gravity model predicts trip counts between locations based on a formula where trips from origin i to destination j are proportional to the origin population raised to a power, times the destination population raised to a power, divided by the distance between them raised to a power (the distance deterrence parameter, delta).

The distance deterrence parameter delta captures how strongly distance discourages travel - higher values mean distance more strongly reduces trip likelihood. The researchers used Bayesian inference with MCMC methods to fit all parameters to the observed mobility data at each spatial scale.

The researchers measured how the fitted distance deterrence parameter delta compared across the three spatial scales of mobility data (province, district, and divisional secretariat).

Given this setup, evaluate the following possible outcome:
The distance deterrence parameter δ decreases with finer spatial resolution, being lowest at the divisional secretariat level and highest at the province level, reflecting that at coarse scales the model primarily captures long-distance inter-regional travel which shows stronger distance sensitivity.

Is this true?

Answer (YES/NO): YES